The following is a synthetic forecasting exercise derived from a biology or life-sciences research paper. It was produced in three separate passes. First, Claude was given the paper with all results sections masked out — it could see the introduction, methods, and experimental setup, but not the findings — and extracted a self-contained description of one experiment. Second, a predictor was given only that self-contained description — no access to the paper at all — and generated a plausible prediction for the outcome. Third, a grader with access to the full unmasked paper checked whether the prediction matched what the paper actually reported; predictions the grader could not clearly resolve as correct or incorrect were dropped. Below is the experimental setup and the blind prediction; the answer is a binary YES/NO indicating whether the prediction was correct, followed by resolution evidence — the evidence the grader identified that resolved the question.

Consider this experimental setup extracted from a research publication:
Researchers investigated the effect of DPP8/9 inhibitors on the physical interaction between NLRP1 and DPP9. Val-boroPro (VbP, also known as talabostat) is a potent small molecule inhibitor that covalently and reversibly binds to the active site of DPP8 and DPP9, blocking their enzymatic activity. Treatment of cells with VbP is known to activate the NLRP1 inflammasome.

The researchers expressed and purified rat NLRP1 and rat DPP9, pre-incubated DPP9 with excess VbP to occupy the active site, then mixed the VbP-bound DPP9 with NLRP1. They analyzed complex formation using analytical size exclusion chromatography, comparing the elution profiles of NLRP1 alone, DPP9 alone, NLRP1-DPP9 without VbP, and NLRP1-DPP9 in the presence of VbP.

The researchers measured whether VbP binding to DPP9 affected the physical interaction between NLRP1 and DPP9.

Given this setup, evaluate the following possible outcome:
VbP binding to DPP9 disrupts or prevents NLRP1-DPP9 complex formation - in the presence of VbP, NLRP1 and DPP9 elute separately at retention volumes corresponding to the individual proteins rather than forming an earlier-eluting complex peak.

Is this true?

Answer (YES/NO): NO